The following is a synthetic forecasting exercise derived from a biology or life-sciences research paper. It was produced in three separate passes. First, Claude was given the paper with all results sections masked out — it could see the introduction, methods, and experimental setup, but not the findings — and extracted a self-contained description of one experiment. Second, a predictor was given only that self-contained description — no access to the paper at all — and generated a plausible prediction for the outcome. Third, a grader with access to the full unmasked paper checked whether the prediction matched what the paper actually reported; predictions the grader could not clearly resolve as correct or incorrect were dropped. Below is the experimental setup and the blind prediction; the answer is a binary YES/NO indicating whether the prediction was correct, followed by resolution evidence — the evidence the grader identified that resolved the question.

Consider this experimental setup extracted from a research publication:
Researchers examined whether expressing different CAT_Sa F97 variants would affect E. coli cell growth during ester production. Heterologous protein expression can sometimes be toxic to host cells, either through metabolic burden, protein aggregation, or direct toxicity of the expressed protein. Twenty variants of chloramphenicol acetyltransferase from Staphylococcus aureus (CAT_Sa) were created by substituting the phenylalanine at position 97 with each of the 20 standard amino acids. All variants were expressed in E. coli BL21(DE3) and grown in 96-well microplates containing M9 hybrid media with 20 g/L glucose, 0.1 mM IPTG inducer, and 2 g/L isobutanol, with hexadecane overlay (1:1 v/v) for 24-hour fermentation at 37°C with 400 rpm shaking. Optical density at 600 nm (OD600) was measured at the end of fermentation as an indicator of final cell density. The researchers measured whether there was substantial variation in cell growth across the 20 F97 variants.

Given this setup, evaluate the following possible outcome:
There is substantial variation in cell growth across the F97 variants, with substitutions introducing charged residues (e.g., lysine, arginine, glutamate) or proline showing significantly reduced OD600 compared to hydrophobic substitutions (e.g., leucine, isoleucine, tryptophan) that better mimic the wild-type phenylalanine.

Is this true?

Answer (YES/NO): NO